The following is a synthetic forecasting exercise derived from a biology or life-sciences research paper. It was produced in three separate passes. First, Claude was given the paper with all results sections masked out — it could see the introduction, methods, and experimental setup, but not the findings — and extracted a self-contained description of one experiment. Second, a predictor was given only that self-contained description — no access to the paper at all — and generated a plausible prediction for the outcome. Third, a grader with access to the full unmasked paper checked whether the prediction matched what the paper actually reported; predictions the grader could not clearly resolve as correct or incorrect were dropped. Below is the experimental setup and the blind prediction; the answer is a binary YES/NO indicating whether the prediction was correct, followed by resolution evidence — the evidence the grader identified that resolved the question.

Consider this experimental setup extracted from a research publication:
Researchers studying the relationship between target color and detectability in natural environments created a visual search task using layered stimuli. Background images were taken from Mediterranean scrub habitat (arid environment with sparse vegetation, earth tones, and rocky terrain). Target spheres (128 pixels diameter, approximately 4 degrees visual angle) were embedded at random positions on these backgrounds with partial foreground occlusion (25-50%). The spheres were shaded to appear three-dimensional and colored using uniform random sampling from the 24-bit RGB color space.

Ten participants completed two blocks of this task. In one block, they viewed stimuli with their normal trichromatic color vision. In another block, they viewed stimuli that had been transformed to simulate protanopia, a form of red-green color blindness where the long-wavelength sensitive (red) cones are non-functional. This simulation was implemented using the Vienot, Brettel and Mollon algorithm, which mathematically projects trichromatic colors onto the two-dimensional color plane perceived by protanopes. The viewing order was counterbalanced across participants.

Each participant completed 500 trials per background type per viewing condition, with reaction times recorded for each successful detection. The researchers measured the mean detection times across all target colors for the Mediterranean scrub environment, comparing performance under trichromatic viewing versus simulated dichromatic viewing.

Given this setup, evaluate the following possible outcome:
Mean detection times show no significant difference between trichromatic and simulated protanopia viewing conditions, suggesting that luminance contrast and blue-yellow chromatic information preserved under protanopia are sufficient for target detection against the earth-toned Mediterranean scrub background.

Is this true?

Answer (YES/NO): NO